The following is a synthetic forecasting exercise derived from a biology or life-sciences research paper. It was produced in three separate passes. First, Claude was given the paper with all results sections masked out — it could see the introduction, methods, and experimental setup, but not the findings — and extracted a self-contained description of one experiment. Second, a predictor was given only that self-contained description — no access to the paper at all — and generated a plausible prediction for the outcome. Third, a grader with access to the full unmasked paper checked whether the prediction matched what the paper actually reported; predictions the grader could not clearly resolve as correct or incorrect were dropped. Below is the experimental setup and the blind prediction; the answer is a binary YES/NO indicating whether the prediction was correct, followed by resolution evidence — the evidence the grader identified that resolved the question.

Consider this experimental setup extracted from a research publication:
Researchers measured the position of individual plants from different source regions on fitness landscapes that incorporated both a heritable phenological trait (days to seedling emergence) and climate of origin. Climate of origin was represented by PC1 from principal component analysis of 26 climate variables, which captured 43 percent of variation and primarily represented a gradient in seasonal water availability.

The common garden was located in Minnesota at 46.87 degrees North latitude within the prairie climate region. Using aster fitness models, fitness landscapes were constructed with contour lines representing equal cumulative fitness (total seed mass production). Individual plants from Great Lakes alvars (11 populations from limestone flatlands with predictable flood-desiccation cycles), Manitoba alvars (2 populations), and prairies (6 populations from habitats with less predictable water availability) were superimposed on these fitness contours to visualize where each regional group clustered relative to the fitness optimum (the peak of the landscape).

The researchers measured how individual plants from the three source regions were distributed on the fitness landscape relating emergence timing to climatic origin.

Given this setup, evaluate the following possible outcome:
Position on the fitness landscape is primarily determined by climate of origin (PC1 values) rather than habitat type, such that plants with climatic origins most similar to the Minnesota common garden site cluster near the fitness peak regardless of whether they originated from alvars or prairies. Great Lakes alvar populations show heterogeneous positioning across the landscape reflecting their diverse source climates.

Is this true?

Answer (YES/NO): NO